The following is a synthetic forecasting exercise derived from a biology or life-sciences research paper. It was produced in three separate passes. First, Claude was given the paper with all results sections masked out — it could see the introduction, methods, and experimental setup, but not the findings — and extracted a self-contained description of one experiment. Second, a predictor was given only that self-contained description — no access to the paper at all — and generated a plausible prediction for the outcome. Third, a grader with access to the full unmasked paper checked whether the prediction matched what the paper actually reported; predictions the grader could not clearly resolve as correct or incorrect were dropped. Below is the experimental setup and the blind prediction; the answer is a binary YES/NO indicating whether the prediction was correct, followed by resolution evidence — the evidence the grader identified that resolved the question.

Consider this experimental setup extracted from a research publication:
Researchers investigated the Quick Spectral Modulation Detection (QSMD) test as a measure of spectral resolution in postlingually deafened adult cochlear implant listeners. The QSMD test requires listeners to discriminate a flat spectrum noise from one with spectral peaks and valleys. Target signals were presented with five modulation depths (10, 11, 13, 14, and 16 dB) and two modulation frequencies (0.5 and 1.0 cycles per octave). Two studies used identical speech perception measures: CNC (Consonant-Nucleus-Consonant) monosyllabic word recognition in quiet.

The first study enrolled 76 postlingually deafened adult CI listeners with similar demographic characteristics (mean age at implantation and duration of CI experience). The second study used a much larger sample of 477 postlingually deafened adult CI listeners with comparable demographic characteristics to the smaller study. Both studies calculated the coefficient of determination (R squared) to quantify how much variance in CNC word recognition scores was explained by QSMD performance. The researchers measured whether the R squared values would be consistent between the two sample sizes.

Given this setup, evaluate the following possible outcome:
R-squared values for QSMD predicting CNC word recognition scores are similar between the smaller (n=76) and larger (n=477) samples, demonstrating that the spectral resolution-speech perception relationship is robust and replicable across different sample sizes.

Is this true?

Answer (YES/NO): NO